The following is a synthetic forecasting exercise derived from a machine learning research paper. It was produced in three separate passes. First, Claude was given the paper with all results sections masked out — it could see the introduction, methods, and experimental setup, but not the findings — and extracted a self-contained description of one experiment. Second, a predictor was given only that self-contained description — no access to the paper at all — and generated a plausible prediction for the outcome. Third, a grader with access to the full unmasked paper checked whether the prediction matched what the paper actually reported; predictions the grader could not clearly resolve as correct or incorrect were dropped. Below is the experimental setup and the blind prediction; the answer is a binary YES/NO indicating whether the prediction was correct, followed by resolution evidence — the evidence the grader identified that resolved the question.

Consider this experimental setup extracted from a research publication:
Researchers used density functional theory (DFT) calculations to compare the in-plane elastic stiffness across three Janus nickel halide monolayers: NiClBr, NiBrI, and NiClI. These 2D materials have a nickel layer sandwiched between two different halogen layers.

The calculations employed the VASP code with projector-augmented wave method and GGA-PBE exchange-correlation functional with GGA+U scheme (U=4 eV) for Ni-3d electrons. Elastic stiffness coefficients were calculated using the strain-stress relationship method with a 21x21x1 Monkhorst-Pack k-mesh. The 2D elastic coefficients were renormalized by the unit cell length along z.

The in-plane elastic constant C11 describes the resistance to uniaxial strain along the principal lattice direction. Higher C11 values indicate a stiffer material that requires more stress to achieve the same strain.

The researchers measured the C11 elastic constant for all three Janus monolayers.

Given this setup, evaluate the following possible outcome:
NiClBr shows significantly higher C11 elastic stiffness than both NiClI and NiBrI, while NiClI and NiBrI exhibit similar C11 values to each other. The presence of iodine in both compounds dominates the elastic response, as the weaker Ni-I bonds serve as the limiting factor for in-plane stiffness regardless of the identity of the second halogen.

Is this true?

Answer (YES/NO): YES